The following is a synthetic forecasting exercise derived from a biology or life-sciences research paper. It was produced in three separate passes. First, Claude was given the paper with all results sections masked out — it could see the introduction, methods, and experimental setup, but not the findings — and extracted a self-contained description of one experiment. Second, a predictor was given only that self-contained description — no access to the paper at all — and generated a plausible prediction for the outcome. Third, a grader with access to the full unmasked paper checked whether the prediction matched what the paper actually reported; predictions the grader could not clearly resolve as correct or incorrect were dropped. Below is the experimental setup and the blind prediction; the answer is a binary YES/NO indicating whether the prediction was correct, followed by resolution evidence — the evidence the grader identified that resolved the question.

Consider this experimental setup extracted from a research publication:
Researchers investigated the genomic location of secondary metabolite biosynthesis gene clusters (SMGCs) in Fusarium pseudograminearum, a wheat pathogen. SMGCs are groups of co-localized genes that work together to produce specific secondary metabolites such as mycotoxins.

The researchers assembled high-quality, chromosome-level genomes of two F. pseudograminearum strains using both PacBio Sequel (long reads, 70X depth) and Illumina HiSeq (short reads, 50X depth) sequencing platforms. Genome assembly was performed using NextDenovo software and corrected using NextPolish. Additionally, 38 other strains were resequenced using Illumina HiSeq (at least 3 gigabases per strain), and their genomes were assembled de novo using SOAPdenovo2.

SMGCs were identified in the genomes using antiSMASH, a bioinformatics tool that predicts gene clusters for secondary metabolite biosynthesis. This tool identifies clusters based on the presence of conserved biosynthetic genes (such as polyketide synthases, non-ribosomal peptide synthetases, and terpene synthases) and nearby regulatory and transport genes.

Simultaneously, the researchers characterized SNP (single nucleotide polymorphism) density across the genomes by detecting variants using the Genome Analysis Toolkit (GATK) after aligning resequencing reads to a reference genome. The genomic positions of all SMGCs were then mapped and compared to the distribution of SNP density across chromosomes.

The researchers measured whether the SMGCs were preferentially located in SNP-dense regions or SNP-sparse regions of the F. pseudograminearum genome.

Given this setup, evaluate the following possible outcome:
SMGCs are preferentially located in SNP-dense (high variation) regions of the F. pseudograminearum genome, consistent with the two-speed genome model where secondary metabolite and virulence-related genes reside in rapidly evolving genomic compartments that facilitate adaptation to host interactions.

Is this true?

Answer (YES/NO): YES